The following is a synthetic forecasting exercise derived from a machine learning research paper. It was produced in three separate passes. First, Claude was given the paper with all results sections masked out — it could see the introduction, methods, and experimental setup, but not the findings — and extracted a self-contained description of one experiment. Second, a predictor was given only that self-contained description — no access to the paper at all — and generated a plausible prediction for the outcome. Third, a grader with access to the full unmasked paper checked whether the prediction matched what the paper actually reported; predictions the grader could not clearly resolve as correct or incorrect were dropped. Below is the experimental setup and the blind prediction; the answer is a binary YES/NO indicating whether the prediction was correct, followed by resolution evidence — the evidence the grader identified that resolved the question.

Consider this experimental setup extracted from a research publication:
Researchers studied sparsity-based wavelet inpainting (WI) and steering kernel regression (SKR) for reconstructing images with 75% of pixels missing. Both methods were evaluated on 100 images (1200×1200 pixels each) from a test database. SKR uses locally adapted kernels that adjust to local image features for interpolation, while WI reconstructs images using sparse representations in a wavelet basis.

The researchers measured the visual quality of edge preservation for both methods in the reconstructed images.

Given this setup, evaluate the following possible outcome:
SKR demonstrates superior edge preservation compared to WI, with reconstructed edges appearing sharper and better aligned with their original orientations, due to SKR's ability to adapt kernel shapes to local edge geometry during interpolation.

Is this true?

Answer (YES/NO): NO